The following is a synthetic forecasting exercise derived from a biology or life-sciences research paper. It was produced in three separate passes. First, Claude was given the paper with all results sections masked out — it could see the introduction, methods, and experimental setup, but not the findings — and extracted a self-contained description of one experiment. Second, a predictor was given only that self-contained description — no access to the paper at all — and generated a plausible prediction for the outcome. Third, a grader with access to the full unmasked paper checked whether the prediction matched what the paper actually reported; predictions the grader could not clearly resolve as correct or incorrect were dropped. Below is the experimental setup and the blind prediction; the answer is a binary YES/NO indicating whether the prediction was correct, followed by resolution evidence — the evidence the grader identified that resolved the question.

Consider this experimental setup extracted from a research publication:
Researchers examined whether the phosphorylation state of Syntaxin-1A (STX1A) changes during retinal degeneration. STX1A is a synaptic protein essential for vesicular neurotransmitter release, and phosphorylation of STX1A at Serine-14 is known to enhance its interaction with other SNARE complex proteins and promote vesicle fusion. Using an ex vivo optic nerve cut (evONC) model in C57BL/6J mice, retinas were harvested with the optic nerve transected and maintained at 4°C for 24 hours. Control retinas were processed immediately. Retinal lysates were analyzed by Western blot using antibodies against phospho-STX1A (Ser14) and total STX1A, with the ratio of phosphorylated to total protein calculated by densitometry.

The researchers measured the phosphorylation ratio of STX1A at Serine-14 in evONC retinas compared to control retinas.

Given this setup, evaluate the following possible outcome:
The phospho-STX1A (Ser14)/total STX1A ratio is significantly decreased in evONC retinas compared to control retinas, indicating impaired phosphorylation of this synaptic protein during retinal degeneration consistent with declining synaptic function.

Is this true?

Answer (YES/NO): NO